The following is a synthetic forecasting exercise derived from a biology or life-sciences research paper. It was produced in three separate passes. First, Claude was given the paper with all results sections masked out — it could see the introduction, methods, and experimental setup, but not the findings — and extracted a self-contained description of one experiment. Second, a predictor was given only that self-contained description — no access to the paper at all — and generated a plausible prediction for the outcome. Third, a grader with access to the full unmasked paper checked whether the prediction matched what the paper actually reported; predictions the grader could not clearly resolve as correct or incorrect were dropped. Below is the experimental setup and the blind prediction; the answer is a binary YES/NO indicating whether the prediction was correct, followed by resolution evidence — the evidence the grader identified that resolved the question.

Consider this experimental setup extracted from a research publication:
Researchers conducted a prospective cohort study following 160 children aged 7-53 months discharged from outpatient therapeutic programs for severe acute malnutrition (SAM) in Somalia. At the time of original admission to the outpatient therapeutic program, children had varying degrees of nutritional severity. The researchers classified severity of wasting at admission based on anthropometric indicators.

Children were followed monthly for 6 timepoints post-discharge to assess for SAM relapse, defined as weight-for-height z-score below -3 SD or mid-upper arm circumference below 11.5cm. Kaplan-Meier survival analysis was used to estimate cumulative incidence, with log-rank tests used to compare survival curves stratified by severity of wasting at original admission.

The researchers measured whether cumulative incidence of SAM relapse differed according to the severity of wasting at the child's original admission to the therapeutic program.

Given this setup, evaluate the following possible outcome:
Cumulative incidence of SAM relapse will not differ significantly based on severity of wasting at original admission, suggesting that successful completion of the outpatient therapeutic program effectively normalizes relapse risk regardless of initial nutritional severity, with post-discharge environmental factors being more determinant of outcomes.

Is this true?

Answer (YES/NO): NO